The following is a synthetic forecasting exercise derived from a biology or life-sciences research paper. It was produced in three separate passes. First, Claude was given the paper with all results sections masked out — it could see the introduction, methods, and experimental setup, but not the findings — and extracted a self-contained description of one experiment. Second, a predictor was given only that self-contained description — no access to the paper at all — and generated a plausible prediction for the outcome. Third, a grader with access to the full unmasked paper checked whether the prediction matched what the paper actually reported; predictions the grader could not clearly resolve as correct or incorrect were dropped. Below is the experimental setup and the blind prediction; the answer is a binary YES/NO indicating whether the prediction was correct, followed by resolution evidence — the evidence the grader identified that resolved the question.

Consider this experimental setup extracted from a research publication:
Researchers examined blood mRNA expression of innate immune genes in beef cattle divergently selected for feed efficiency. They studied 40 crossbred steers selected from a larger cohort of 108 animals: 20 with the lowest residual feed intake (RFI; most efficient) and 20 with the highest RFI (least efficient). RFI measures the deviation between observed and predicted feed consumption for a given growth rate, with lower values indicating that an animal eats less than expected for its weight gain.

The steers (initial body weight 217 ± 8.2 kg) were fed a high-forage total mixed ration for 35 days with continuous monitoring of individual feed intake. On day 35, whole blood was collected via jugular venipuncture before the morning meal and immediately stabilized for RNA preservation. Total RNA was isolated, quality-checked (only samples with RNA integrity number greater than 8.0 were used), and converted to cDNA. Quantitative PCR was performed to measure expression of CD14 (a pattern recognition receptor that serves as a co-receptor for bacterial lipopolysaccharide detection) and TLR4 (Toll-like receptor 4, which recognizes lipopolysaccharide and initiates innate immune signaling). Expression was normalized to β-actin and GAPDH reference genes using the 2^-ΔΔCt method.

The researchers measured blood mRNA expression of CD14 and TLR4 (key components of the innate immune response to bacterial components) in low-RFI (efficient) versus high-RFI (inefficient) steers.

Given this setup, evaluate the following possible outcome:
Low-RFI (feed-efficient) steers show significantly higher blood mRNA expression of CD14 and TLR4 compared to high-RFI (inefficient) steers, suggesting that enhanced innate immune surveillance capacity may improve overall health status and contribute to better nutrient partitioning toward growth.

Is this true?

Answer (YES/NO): YES